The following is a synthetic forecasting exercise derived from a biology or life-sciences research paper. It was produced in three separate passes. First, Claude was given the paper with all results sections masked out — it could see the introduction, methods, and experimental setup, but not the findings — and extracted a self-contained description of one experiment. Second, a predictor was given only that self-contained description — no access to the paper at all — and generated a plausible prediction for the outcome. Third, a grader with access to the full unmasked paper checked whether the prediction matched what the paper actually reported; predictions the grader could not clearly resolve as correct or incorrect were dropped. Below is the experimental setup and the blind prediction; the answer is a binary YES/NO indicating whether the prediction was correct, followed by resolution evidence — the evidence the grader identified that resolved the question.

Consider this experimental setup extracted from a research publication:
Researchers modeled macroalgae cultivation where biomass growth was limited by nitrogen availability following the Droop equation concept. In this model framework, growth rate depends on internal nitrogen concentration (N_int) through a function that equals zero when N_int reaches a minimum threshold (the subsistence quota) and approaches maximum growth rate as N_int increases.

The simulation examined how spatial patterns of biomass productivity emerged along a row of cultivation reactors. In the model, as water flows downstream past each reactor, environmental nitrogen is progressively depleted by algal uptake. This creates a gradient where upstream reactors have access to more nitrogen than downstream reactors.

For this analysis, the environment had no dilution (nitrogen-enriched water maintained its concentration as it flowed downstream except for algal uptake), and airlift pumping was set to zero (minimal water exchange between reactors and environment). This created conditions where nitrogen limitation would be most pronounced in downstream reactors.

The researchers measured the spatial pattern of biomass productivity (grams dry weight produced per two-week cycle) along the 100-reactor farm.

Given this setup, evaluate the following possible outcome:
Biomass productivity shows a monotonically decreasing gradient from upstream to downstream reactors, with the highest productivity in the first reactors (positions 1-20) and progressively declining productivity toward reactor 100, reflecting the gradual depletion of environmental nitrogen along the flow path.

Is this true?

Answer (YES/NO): NO